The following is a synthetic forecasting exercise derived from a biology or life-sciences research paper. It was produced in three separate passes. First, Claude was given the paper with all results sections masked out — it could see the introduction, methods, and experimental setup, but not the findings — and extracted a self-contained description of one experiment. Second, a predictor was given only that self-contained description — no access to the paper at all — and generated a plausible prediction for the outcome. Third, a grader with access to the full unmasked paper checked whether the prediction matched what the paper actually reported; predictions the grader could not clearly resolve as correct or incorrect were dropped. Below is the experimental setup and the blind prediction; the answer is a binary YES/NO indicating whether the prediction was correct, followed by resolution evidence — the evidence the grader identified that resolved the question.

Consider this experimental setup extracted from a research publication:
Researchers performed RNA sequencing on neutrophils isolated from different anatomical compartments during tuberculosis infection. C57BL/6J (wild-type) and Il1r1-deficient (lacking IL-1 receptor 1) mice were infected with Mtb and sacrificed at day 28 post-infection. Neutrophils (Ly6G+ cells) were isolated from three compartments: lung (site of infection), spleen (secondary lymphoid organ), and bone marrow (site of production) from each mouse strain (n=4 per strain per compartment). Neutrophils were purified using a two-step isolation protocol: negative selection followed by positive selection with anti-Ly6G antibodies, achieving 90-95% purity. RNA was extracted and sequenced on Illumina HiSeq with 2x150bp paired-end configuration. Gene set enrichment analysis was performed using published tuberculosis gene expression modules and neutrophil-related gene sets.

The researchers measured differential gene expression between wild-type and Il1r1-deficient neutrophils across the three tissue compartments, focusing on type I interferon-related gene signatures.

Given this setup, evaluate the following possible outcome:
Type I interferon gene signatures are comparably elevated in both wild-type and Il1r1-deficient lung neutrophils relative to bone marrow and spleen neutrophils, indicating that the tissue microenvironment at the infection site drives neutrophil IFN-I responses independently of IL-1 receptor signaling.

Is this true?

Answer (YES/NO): NO